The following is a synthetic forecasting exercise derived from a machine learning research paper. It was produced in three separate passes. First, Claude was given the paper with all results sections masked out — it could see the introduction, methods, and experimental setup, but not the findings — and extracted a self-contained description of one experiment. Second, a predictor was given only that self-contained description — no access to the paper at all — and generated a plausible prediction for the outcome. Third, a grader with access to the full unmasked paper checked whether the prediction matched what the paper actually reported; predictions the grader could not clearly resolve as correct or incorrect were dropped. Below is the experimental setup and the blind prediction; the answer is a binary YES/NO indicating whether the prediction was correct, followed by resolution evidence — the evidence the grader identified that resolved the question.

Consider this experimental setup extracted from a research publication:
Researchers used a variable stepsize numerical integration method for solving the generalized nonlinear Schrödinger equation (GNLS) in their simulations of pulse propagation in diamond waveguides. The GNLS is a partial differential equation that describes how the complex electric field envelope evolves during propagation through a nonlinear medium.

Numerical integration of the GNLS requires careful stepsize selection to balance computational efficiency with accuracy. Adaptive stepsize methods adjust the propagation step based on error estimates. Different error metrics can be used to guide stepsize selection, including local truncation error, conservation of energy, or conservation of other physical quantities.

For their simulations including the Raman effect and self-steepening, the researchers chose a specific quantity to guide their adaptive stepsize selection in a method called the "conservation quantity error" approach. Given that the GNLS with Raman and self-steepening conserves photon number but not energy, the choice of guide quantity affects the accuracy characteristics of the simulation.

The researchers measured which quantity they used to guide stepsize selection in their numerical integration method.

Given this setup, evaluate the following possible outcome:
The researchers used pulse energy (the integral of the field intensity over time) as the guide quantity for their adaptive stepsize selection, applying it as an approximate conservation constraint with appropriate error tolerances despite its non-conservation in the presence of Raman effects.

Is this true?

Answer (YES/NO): NO